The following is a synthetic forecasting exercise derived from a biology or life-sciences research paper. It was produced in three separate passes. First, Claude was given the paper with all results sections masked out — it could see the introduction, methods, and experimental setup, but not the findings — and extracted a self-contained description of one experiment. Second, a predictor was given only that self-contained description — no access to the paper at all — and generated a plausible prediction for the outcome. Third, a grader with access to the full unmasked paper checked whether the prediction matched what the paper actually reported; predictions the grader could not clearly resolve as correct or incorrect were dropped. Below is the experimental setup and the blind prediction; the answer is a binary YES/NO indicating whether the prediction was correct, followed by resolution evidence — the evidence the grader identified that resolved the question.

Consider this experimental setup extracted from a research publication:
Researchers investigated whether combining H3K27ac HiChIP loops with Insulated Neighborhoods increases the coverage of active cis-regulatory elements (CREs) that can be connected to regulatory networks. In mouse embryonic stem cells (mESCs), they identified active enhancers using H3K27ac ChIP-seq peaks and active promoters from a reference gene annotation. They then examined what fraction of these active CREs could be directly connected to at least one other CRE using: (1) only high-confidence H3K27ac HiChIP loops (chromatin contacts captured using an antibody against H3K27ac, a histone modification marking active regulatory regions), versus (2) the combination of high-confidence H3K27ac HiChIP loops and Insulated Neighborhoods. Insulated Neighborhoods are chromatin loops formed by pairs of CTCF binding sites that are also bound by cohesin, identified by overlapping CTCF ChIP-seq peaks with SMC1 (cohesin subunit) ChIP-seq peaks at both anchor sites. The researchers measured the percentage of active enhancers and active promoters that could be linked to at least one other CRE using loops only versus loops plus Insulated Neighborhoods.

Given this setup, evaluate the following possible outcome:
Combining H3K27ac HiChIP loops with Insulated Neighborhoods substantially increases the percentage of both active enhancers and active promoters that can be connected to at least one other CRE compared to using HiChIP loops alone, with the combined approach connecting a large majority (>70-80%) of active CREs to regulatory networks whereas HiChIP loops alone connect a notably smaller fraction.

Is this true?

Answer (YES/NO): NO